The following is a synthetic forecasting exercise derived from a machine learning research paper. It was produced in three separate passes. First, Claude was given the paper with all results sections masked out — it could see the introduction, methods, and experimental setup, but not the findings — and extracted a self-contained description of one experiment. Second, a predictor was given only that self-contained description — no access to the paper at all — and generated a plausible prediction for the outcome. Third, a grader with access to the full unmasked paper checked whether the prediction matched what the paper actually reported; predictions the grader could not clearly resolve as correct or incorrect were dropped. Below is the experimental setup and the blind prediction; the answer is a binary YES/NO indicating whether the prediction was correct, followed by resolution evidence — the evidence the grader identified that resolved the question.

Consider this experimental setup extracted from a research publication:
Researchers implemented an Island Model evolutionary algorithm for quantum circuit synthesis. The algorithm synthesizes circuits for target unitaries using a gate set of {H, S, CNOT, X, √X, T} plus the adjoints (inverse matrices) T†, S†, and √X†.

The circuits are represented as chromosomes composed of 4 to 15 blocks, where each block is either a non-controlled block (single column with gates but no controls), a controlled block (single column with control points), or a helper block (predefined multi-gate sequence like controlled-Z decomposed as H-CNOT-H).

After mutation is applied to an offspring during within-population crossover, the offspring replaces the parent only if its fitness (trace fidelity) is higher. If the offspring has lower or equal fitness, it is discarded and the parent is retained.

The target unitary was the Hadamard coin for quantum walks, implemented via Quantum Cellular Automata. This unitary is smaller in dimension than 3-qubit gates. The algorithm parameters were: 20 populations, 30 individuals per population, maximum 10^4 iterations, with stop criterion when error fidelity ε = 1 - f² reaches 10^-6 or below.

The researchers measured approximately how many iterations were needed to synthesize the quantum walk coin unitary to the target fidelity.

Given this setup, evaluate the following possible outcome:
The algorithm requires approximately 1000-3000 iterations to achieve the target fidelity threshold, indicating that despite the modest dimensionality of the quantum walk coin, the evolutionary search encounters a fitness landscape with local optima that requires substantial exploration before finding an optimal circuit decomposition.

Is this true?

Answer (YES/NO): NO